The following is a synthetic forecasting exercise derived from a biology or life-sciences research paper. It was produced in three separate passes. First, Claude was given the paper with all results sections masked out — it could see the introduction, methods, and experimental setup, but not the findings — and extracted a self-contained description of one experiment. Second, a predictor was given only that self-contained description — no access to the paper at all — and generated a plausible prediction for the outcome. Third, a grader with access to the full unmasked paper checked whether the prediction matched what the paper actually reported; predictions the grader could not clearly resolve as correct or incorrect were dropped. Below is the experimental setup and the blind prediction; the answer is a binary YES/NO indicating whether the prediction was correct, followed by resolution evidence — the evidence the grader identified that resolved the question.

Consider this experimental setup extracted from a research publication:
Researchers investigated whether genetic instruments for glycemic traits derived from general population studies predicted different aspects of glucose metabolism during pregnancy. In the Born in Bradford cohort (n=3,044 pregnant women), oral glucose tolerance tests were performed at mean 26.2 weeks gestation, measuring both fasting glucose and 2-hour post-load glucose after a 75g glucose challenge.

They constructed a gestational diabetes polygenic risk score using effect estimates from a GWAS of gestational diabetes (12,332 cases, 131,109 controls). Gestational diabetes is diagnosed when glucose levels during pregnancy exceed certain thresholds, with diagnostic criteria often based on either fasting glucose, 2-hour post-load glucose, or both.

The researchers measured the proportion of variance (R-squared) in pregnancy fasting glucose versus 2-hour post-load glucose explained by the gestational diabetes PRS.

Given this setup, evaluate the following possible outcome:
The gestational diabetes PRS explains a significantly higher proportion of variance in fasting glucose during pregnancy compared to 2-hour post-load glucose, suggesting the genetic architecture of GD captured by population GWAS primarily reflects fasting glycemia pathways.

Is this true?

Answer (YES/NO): YES